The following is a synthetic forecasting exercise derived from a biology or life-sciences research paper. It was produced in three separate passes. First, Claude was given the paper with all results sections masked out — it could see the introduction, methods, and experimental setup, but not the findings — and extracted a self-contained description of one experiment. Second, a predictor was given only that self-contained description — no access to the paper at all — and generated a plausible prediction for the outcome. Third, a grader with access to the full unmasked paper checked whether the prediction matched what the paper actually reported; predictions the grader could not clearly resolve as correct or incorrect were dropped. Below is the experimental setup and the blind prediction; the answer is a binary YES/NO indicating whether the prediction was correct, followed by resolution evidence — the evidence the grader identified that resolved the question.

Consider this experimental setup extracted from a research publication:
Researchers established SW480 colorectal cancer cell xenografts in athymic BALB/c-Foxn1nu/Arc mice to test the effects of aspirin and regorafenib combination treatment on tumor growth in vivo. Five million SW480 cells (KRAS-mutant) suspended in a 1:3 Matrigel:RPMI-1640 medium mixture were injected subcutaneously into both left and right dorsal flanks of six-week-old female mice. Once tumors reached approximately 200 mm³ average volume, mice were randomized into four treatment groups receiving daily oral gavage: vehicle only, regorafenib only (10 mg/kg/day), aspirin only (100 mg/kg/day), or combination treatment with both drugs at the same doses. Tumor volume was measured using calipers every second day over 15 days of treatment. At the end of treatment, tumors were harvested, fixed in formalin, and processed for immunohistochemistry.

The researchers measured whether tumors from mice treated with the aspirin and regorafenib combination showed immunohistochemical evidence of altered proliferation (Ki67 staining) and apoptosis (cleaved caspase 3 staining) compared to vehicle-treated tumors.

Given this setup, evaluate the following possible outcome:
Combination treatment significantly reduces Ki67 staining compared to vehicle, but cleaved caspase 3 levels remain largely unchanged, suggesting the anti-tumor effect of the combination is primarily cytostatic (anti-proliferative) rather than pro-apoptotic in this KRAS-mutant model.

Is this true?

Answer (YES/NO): NO